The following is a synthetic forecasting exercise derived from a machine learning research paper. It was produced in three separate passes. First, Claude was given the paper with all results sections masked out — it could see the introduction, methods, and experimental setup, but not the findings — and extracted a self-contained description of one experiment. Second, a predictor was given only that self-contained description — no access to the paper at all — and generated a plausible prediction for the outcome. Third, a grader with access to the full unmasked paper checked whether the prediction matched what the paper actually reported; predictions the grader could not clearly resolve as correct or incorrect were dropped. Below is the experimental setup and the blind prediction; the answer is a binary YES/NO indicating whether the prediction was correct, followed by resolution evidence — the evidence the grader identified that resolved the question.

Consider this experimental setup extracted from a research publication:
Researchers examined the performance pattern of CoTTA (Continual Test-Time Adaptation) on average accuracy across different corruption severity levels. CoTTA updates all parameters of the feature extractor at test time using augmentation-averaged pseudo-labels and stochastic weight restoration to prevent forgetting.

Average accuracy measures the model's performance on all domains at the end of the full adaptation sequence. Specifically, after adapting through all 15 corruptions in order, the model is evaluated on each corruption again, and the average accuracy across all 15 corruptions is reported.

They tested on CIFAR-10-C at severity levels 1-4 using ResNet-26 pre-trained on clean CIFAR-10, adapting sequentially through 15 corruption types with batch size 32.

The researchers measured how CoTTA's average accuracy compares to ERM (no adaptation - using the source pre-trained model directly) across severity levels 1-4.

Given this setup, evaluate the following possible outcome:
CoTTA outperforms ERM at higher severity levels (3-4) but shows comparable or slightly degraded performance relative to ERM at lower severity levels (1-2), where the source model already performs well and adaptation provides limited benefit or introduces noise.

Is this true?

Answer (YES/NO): NO